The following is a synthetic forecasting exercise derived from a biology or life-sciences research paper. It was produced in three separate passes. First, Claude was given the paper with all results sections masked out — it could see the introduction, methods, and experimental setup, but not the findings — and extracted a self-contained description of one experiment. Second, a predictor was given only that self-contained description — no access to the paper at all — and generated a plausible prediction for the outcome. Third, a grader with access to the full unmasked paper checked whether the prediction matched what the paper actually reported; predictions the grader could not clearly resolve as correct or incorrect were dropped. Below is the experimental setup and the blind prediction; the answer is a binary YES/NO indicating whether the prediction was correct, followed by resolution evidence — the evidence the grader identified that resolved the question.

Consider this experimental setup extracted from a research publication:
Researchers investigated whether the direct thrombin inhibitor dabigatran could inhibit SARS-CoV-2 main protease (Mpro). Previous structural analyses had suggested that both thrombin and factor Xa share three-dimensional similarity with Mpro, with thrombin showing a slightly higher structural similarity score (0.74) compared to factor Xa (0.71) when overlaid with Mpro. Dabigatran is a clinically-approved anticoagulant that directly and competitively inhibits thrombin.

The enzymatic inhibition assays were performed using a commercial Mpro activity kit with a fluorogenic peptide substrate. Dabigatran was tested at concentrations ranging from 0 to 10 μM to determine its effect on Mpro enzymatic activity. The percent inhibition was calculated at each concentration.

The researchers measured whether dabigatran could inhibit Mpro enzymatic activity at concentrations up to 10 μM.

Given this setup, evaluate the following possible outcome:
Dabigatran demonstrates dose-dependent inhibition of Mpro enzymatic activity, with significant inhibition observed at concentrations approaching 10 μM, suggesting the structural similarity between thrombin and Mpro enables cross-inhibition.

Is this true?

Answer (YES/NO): YES